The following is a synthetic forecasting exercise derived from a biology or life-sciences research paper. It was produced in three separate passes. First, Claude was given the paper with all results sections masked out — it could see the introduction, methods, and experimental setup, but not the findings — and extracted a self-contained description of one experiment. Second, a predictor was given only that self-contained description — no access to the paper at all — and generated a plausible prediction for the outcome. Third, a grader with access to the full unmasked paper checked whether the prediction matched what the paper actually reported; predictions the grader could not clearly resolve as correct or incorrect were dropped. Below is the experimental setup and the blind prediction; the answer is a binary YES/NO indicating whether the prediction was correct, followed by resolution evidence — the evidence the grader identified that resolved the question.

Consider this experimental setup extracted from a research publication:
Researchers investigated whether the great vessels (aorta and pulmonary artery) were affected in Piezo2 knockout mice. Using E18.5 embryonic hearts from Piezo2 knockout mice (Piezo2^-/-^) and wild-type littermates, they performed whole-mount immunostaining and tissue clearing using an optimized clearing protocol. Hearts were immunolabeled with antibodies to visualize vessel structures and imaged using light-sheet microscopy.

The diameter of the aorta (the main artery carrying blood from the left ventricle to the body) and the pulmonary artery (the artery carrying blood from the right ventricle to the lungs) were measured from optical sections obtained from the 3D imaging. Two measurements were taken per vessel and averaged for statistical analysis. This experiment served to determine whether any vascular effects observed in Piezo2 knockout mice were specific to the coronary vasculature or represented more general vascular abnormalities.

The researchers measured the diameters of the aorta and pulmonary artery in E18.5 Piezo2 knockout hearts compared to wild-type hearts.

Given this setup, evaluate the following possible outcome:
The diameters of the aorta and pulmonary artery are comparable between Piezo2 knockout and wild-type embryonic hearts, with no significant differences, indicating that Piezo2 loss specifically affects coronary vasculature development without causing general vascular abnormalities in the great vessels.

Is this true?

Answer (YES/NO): YES